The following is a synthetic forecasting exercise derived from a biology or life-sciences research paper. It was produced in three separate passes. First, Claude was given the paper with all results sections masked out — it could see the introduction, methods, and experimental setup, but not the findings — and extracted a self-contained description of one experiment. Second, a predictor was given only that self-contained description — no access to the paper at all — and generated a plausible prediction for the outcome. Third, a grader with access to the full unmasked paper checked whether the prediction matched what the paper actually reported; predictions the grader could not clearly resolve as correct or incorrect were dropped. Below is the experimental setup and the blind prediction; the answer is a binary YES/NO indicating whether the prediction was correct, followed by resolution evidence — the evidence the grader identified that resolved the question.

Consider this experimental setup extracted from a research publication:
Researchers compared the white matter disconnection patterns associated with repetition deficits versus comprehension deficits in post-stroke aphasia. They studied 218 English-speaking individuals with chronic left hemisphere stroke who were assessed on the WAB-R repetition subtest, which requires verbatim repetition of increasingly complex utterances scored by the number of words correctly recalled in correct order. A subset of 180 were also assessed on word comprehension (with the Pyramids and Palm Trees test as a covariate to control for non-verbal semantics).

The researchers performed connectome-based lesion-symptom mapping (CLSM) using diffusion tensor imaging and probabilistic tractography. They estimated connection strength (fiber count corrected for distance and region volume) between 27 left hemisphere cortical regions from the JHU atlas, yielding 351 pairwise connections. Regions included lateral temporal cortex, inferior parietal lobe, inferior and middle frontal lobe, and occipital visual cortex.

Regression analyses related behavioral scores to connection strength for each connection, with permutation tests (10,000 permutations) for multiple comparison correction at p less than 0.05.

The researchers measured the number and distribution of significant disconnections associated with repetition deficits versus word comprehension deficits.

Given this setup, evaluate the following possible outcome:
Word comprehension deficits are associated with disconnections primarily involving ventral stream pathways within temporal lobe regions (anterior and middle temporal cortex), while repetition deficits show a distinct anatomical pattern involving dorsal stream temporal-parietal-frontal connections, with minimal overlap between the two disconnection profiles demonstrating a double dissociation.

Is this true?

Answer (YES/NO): NO